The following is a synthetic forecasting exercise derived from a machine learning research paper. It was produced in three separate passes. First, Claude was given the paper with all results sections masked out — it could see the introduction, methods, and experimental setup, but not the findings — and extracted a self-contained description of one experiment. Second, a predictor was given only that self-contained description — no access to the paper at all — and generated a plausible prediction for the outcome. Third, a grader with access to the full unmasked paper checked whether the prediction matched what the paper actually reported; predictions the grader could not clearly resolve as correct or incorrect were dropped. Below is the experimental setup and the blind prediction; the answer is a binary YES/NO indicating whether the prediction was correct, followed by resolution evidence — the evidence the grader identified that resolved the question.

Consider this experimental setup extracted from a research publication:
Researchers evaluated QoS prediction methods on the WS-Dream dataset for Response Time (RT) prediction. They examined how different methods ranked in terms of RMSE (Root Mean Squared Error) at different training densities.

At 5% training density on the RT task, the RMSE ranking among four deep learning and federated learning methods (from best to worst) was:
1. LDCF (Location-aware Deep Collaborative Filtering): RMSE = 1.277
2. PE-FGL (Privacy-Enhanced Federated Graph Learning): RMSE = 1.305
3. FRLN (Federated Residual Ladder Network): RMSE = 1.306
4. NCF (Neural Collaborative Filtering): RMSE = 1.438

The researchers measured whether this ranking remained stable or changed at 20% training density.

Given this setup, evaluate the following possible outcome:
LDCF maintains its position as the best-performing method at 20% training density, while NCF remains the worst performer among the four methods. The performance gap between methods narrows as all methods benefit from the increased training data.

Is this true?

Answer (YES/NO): YES